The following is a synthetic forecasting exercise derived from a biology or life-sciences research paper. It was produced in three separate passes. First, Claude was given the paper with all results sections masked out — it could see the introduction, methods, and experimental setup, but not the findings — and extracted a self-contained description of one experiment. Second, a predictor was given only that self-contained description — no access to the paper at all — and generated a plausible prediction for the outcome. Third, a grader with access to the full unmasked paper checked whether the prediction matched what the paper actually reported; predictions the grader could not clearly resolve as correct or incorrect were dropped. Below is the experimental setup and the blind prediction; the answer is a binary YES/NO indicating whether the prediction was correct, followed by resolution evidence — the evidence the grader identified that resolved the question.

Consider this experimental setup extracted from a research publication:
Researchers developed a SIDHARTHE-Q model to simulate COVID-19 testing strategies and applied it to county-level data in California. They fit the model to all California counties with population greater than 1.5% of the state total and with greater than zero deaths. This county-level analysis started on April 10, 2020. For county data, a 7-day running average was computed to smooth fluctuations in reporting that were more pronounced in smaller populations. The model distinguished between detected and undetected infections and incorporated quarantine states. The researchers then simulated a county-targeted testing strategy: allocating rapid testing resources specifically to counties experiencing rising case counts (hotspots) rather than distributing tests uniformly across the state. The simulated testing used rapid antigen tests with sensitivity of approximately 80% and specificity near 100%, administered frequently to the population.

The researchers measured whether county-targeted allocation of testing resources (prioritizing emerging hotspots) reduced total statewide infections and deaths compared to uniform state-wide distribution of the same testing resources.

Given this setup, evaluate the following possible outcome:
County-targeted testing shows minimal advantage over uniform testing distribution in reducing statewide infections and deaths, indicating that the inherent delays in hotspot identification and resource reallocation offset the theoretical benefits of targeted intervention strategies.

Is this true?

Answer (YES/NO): NO